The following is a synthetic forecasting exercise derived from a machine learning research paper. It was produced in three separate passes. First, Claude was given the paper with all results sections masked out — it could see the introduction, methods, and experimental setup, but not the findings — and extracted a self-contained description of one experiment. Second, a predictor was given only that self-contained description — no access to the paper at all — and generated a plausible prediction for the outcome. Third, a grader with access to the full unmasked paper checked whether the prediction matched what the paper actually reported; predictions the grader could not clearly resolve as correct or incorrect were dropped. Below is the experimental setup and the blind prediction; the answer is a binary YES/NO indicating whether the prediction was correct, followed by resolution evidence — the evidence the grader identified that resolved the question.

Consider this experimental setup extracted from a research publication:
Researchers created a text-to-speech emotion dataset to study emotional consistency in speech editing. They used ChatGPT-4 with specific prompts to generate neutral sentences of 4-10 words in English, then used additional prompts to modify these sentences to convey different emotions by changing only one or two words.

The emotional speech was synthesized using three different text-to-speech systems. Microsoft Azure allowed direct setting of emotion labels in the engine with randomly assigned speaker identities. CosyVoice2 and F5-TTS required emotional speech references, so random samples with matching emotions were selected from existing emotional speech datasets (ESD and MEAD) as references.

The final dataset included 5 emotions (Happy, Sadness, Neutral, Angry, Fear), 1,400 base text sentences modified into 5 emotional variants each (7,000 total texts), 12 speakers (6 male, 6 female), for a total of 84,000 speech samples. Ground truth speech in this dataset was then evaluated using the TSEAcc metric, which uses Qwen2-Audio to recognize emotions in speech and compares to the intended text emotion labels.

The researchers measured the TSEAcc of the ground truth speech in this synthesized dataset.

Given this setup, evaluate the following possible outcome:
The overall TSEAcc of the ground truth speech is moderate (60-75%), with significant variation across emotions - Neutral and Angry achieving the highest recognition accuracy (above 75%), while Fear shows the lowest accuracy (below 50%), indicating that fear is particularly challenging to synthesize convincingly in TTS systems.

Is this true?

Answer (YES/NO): NO